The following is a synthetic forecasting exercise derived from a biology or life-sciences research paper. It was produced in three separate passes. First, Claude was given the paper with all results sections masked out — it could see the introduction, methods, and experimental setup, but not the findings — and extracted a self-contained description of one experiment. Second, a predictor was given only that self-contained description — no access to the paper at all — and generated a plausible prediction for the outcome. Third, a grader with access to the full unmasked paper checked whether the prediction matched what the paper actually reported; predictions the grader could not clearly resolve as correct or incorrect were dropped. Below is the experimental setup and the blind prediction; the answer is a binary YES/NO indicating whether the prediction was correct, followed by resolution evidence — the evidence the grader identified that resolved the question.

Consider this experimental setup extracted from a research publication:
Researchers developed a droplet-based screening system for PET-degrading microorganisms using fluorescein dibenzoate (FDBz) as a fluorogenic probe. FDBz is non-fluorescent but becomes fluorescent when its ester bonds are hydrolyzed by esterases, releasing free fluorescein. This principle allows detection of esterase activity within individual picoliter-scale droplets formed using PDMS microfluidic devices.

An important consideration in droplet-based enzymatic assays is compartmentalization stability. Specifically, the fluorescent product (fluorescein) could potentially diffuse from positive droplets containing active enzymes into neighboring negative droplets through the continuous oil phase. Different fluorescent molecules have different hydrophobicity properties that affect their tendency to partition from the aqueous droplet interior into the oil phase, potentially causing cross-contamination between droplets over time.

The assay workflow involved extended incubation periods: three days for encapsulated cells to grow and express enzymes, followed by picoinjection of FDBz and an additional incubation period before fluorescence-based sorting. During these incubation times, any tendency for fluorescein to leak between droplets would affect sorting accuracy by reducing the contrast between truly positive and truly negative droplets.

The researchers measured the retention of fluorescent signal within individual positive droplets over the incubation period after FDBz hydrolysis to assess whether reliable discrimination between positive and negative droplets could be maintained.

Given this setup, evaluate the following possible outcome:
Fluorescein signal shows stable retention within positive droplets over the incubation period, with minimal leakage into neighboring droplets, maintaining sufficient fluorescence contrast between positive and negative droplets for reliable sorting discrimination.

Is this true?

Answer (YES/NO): YES